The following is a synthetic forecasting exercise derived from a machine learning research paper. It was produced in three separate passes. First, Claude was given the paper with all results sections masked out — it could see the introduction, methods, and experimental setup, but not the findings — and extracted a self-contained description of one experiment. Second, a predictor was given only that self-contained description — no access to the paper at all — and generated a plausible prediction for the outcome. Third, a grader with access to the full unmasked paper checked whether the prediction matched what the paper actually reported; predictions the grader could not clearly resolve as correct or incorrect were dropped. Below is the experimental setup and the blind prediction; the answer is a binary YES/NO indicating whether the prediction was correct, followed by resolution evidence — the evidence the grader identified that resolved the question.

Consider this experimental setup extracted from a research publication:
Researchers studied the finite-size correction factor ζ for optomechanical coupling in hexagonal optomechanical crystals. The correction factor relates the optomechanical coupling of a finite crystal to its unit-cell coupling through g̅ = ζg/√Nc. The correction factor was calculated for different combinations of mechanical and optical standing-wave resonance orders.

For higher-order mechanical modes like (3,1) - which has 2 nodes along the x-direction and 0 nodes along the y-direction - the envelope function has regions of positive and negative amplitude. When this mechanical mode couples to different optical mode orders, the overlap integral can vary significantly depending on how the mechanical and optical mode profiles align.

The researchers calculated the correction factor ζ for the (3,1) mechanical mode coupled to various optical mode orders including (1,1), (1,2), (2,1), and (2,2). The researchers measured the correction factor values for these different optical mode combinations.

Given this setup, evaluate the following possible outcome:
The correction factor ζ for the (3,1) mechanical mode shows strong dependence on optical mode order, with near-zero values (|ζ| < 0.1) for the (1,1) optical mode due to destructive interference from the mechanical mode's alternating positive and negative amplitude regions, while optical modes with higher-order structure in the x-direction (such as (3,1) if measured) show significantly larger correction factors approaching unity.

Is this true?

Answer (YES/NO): NO